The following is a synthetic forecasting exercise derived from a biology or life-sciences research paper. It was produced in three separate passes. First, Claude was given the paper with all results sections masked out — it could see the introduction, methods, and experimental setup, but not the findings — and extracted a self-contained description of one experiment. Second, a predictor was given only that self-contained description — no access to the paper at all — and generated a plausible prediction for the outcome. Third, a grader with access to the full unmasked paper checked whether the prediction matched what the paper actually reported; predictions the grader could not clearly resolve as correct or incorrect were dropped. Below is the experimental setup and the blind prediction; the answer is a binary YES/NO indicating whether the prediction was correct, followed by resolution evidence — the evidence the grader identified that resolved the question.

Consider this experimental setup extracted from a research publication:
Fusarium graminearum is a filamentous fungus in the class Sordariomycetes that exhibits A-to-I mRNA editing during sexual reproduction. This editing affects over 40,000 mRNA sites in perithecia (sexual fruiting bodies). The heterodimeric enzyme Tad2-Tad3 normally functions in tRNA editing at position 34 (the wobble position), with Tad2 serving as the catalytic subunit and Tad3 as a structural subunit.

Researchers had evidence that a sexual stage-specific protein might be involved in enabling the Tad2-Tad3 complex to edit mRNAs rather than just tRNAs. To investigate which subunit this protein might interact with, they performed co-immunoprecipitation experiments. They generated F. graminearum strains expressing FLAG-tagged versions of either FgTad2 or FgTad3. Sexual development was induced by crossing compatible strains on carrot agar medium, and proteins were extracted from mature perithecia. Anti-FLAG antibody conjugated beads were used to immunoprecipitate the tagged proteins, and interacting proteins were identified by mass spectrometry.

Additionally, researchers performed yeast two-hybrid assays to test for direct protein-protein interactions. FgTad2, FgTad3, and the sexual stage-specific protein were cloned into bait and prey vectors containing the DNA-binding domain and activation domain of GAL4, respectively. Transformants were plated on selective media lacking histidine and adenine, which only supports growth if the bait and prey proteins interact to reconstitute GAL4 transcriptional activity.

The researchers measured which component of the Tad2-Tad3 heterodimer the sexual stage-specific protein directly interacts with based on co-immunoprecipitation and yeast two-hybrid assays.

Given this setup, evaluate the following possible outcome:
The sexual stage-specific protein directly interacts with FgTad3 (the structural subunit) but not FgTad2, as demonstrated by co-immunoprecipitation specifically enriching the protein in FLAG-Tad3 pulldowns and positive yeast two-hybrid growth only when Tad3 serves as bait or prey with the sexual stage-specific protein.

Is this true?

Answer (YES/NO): YES